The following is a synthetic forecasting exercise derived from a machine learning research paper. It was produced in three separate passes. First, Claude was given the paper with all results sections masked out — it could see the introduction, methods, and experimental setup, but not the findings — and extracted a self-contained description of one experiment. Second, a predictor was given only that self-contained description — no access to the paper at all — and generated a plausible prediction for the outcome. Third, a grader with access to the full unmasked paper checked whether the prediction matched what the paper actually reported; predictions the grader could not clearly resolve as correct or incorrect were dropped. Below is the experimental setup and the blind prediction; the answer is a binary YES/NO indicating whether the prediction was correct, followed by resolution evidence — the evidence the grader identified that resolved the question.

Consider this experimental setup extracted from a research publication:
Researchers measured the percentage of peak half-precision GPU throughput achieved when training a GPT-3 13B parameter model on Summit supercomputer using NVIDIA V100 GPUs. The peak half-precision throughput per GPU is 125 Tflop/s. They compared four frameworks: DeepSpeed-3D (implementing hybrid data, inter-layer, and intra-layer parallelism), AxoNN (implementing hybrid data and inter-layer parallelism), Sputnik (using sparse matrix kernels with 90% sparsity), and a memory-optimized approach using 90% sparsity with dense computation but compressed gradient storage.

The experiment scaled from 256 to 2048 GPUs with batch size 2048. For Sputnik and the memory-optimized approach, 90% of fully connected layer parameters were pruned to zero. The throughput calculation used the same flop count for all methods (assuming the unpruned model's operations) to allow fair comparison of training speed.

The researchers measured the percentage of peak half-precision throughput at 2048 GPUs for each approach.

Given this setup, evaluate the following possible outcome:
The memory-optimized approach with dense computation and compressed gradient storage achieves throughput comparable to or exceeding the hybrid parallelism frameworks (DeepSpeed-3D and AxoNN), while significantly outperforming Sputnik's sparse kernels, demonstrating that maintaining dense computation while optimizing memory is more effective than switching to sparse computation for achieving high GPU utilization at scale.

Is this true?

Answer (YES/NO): YES